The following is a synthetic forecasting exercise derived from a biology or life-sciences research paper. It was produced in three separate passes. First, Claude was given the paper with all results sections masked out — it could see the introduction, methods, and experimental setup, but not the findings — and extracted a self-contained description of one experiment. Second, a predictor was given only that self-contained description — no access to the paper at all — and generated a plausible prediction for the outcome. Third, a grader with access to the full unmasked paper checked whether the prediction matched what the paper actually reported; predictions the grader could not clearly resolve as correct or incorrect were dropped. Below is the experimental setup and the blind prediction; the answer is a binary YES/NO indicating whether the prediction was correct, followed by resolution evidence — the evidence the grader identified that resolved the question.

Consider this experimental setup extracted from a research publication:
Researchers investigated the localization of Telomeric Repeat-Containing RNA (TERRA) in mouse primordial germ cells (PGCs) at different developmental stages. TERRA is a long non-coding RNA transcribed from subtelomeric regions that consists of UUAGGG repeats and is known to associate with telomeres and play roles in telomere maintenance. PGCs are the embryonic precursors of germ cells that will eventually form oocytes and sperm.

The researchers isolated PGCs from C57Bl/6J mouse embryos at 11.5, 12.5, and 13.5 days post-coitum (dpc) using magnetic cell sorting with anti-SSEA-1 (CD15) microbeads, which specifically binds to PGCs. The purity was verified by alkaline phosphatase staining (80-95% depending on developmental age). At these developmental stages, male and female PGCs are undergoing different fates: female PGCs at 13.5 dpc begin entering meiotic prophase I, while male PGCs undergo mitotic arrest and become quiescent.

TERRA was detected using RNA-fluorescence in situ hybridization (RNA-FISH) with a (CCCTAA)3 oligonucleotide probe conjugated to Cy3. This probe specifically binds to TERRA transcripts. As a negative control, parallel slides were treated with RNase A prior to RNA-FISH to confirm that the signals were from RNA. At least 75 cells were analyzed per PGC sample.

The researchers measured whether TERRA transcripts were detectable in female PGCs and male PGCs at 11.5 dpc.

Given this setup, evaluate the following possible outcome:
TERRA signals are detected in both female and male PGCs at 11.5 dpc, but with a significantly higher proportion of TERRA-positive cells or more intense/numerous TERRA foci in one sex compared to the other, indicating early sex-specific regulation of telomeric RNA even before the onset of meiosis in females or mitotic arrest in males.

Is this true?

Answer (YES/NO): NO